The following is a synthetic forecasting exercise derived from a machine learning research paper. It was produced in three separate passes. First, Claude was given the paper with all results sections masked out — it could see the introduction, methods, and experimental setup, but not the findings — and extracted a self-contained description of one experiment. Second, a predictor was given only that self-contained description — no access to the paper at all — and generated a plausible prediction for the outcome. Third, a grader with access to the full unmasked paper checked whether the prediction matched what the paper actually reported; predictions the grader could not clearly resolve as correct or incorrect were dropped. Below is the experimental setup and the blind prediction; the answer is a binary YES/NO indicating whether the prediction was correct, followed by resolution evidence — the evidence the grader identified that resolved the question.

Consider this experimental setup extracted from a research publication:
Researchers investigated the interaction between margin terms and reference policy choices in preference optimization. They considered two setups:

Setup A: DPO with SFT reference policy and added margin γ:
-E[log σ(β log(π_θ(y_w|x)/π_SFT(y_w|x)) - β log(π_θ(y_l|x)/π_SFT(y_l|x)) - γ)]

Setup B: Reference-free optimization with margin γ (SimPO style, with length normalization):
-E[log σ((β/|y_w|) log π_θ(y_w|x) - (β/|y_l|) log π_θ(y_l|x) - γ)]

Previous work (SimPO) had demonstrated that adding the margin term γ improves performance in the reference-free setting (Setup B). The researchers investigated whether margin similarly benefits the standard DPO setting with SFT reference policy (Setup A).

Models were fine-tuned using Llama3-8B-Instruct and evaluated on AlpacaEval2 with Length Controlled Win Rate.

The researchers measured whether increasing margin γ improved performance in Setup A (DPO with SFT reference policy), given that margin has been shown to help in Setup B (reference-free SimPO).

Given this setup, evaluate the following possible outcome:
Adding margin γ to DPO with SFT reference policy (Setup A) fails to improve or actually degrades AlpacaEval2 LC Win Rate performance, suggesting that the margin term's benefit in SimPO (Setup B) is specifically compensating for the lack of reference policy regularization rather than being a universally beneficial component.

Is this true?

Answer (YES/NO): YES